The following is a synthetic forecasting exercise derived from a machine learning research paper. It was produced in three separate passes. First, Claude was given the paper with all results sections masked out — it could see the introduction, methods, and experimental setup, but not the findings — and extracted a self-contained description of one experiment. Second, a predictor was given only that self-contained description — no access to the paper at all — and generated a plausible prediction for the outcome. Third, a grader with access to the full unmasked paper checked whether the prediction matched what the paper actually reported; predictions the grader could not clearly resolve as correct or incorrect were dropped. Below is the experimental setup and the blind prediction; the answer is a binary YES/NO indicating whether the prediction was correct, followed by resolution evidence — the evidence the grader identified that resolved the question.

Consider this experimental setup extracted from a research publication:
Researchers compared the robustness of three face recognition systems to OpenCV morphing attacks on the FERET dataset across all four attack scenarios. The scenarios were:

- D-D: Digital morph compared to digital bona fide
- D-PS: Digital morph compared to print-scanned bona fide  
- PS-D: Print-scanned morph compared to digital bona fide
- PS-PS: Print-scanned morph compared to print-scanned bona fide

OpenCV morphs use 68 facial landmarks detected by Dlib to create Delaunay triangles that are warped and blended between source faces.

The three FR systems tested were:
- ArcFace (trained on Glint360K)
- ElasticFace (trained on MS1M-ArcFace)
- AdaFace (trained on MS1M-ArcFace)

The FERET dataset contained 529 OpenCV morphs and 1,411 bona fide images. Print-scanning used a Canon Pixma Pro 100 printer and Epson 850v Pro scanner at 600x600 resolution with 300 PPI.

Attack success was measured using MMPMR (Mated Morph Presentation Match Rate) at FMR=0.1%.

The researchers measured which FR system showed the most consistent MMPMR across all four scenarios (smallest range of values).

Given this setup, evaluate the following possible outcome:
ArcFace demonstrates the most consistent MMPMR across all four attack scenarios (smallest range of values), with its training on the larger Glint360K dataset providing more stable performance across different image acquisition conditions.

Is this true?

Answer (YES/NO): YES